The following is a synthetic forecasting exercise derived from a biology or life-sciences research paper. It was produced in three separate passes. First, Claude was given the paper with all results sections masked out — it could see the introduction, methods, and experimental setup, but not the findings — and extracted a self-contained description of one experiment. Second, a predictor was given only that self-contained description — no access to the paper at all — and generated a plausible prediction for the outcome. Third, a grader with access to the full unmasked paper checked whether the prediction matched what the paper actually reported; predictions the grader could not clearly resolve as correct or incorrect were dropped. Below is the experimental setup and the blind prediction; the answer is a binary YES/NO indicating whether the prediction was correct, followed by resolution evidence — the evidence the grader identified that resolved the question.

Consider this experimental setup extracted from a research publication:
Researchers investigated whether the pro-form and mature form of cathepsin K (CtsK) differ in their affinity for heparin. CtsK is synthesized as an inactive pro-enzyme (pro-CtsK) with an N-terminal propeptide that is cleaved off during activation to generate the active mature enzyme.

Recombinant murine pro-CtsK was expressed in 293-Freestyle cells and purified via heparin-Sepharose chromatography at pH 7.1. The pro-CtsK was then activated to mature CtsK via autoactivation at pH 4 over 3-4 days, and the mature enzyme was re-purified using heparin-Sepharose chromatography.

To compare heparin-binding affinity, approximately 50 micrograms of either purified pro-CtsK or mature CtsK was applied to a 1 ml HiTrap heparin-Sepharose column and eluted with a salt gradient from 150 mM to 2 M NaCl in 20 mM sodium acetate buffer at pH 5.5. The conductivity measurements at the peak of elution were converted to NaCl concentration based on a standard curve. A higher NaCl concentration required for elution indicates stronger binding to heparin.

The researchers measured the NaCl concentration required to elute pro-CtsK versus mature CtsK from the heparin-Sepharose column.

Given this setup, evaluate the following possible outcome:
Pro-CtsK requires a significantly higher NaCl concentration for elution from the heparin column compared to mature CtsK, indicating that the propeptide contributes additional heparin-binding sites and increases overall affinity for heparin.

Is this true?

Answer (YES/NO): NO